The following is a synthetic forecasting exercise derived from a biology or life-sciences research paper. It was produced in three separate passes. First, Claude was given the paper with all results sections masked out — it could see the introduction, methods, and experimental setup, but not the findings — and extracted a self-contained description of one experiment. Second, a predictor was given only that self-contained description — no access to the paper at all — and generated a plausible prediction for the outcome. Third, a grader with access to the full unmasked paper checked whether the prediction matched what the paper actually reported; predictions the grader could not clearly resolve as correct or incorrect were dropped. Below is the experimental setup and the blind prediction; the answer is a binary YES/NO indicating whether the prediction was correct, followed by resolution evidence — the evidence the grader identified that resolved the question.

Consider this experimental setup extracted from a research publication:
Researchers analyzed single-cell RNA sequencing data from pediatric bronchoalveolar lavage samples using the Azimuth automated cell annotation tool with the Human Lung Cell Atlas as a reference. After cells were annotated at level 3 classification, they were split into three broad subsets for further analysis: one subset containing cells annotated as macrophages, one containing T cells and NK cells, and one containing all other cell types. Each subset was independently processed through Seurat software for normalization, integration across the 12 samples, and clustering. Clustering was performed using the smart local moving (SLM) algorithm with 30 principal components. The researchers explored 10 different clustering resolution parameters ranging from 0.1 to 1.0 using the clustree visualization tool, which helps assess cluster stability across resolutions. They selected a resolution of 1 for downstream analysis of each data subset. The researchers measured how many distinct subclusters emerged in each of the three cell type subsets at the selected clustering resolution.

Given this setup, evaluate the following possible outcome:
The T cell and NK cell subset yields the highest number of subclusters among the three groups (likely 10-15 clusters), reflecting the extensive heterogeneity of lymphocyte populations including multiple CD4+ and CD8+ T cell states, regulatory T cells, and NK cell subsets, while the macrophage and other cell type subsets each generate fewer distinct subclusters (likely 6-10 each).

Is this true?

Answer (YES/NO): NO